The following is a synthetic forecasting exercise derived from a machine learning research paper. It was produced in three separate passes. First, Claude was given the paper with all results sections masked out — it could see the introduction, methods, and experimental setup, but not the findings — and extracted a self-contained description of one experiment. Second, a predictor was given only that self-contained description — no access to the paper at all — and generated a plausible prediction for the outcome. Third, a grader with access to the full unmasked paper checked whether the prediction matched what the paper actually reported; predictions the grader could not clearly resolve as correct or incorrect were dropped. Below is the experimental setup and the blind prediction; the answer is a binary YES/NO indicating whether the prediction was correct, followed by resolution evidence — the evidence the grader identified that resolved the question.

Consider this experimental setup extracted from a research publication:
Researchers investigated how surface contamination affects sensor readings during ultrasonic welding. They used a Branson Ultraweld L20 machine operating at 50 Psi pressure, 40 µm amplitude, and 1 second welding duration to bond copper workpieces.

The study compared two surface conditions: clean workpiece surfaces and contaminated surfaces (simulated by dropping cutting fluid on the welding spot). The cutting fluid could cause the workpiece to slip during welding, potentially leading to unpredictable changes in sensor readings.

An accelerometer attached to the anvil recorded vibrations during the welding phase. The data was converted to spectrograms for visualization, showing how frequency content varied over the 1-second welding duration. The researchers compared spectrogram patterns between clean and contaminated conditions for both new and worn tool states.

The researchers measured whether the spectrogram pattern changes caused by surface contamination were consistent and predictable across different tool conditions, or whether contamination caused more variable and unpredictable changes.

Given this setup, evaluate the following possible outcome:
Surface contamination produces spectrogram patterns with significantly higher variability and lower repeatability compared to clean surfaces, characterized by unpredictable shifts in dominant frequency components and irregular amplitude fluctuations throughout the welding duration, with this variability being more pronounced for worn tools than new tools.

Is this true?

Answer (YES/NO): NO